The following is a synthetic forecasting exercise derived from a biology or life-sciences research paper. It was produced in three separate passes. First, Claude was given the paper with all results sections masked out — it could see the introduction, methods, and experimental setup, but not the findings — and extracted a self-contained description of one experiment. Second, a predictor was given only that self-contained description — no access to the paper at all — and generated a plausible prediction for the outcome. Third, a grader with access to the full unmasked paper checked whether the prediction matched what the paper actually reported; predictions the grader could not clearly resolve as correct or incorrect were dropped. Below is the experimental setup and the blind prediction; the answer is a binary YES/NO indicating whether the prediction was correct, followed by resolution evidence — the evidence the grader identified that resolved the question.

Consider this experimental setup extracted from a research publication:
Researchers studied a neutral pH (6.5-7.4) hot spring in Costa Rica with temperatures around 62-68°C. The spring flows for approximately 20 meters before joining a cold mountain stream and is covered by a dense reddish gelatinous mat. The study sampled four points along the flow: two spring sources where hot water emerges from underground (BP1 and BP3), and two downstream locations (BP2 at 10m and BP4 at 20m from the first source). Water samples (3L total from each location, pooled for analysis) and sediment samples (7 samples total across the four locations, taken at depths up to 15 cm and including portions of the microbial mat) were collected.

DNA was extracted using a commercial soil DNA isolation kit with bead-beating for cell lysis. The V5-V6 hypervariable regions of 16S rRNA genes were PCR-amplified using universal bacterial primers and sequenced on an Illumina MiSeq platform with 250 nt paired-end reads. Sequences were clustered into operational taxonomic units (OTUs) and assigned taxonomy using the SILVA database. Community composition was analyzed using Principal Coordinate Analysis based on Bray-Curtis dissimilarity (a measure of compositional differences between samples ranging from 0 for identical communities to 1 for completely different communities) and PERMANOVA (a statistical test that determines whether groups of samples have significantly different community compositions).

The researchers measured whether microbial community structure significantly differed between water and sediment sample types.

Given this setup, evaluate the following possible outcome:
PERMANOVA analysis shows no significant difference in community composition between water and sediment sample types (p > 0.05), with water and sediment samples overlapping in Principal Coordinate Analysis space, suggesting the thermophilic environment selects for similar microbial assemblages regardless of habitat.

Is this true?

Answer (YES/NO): NO